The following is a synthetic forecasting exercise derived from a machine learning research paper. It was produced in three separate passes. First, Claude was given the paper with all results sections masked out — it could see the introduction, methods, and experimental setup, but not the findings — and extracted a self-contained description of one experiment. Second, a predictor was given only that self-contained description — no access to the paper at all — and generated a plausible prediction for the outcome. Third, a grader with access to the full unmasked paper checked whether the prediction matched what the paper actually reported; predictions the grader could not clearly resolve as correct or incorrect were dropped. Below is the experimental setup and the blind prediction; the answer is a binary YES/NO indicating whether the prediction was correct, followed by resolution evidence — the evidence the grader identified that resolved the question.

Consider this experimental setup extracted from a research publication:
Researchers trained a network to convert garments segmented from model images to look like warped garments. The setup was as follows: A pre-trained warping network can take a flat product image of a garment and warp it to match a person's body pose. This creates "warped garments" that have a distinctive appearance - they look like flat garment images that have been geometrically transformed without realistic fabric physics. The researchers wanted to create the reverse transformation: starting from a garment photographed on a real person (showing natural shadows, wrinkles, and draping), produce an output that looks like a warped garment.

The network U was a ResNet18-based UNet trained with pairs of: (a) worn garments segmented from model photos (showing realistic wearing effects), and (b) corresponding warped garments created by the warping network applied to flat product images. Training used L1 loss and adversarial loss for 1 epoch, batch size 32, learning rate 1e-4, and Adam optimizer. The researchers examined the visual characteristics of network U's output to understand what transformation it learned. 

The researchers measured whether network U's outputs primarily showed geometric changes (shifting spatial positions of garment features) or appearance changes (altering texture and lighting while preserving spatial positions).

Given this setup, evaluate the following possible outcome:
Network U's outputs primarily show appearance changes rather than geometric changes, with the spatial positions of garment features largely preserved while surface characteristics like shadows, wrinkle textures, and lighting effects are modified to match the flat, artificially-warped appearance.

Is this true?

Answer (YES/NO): YES